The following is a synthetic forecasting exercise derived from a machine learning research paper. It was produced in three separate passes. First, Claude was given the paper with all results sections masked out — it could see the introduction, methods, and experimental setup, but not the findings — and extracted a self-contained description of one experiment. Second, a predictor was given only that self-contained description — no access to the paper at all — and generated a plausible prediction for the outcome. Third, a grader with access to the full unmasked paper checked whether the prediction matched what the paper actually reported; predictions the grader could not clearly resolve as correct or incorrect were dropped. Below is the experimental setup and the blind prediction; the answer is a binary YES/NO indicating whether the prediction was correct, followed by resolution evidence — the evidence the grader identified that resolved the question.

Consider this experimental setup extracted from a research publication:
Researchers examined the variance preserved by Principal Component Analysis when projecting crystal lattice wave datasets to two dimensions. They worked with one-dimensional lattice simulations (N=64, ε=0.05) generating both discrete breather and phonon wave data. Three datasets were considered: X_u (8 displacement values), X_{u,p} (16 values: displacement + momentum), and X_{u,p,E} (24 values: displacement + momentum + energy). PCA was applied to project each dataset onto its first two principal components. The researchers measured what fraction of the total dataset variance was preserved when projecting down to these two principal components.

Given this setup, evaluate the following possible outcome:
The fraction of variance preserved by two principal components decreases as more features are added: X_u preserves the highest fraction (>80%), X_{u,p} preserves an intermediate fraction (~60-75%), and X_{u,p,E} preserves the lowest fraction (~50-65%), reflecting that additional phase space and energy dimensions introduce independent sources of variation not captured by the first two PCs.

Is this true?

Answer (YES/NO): NO